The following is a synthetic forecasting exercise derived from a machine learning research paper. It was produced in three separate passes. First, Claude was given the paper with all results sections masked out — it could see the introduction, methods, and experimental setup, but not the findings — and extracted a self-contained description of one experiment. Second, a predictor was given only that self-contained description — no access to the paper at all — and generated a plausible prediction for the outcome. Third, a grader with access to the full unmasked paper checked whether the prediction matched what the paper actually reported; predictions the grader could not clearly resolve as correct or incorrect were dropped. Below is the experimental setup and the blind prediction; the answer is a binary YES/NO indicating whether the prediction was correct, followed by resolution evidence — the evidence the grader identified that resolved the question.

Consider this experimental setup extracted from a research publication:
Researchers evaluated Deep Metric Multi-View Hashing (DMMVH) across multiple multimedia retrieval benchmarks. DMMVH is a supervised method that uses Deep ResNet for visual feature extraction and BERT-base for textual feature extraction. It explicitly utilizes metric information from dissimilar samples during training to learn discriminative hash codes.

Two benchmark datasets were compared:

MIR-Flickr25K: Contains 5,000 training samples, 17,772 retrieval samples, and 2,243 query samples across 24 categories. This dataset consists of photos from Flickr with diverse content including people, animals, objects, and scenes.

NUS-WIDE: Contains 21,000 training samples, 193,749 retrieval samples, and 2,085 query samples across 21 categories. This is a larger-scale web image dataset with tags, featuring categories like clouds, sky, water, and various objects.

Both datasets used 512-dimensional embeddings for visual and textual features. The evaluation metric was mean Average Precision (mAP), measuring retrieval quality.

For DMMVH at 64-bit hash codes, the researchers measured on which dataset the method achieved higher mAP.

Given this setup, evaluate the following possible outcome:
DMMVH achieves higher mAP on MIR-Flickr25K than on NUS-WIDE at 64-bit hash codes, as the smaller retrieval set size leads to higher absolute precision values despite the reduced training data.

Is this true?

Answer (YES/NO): YES